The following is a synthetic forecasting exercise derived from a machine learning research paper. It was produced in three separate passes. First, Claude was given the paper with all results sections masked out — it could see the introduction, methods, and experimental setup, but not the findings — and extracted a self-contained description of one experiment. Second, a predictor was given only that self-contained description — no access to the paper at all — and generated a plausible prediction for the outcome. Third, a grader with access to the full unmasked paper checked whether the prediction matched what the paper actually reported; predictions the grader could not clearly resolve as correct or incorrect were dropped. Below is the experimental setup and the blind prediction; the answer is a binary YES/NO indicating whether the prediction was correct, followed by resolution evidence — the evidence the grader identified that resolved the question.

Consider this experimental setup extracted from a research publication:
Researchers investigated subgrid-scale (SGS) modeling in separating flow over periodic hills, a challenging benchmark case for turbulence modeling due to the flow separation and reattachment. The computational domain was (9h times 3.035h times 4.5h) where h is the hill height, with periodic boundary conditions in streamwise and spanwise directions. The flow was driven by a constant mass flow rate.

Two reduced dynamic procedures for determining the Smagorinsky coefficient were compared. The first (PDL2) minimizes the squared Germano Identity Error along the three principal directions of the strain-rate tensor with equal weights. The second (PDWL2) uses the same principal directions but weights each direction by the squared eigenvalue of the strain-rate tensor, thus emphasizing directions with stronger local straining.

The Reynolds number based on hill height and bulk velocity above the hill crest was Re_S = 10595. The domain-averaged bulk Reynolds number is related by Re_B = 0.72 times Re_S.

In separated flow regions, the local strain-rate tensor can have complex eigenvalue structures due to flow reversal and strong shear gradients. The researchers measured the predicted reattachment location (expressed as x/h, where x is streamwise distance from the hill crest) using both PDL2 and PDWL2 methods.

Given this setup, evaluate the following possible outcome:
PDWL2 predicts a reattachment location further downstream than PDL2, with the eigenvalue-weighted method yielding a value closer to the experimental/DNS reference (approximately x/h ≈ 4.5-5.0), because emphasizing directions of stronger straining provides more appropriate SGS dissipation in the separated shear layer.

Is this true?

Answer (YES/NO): NO